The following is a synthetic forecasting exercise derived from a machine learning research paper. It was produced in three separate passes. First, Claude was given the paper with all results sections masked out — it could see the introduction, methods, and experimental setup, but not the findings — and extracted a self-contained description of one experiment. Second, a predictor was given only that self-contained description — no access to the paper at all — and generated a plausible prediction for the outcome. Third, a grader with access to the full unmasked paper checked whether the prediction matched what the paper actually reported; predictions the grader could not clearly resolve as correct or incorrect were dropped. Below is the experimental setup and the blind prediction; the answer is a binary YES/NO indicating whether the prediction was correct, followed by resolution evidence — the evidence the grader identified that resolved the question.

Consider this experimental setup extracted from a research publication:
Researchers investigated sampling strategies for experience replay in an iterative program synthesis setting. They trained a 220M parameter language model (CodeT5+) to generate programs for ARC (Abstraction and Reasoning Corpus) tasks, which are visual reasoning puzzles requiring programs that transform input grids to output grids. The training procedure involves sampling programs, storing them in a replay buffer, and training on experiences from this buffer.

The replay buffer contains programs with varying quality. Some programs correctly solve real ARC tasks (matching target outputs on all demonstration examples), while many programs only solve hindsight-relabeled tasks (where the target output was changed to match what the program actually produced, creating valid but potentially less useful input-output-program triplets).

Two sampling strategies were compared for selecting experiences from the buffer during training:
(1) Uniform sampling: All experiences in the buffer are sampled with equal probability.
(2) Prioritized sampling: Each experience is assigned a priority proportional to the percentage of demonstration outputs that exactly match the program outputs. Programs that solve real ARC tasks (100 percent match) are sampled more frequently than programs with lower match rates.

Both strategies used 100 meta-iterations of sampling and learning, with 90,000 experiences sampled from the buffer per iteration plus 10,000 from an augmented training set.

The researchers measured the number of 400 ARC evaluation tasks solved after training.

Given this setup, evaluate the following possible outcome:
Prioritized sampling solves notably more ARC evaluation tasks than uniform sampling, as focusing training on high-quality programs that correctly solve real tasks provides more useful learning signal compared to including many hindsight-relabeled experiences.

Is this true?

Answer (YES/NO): NO